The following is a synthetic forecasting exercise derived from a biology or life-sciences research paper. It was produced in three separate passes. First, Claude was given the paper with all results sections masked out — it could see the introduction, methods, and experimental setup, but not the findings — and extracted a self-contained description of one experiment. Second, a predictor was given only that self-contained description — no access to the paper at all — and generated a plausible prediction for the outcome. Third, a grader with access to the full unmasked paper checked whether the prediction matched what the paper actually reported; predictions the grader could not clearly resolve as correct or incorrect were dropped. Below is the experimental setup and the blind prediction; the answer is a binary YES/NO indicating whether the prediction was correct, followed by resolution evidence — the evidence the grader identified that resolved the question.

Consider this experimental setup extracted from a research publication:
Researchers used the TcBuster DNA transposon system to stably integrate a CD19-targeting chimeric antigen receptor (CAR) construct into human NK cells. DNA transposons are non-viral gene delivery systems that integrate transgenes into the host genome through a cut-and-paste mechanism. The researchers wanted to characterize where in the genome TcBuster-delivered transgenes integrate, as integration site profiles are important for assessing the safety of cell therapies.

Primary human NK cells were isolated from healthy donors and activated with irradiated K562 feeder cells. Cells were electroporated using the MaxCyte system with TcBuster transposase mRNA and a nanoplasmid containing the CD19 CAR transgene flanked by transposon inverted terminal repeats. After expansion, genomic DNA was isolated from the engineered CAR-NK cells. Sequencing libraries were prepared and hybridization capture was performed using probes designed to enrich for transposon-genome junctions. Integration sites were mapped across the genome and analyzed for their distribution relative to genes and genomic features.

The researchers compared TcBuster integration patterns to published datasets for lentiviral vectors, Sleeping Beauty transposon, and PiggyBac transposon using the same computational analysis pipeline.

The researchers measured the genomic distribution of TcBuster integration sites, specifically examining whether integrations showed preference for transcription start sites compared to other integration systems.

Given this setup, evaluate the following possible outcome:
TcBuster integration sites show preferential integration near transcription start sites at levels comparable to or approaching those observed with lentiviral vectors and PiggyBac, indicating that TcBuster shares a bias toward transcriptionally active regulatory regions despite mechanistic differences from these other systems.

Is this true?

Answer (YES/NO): NO